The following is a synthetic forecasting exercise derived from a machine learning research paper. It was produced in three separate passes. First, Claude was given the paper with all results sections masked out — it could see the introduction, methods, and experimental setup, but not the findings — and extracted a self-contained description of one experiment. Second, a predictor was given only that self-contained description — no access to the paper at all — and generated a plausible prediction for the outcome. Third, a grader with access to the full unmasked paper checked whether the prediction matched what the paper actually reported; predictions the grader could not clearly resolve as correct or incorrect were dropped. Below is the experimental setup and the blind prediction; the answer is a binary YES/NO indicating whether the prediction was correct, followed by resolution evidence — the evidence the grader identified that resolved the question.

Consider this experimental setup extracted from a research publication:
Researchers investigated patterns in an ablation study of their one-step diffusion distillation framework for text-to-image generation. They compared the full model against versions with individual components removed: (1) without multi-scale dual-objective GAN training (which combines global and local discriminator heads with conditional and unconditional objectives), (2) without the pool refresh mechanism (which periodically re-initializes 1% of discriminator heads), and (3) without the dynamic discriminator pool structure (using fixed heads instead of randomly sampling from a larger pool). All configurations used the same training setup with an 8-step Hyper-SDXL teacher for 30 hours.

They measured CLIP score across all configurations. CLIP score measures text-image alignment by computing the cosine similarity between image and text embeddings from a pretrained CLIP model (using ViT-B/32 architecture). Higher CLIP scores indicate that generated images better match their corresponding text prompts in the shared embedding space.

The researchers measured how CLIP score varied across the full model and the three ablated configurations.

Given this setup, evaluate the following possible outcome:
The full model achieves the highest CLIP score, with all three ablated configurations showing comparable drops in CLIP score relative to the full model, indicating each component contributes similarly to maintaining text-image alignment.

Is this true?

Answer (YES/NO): NO